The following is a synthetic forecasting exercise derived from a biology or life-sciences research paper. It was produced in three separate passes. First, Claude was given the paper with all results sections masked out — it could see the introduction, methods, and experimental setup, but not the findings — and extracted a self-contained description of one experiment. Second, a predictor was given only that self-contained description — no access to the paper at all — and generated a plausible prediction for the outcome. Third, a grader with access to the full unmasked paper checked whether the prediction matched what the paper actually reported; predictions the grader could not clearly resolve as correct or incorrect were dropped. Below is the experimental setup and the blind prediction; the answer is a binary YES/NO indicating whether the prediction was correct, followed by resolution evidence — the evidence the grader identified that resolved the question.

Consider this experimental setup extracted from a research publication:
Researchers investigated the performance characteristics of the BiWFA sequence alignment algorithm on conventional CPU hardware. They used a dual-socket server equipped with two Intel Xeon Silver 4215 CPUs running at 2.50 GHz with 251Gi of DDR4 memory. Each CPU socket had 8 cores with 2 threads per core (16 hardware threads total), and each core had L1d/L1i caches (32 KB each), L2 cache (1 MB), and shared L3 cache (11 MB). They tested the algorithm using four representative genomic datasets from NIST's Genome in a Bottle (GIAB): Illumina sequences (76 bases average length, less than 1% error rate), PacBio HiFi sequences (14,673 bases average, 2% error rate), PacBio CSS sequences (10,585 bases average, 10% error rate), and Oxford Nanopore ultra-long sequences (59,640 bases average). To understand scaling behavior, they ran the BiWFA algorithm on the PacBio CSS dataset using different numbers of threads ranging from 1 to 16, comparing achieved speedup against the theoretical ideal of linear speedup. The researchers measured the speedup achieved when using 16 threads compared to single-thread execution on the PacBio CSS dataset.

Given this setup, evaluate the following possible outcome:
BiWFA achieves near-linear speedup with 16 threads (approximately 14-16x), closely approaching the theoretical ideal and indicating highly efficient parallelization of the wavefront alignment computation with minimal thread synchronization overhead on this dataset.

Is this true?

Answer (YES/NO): NO